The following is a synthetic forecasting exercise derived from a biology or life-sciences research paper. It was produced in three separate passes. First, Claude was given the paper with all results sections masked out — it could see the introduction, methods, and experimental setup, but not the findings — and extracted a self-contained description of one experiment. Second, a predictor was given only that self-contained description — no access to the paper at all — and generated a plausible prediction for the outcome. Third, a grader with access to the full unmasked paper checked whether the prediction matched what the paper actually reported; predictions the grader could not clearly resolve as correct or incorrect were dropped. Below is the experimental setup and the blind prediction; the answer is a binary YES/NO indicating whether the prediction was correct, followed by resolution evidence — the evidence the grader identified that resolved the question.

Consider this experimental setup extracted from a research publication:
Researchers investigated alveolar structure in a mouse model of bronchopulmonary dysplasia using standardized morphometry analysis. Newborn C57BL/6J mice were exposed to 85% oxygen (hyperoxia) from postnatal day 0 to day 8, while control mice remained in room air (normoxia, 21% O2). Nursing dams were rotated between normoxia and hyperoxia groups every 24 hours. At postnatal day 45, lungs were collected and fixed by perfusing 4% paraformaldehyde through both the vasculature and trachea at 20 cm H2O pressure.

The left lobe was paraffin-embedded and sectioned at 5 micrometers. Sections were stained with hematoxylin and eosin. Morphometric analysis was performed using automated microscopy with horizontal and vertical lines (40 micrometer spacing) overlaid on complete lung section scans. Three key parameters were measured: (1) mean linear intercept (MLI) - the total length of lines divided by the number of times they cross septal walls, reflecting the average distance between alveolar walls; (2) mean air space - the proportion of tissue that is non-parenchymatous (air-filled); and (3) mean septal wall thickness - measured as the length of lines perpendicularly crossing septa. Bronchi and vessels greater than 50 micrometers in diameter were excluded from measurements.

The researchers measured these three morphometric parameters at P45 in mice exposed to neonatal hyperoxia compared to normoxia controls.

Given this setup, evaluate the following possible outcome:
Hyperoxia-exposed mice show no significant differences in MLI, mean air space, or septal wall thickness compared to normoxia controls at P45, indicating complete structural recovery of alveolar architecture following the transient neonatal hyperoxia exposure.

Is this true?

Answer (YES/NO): NO